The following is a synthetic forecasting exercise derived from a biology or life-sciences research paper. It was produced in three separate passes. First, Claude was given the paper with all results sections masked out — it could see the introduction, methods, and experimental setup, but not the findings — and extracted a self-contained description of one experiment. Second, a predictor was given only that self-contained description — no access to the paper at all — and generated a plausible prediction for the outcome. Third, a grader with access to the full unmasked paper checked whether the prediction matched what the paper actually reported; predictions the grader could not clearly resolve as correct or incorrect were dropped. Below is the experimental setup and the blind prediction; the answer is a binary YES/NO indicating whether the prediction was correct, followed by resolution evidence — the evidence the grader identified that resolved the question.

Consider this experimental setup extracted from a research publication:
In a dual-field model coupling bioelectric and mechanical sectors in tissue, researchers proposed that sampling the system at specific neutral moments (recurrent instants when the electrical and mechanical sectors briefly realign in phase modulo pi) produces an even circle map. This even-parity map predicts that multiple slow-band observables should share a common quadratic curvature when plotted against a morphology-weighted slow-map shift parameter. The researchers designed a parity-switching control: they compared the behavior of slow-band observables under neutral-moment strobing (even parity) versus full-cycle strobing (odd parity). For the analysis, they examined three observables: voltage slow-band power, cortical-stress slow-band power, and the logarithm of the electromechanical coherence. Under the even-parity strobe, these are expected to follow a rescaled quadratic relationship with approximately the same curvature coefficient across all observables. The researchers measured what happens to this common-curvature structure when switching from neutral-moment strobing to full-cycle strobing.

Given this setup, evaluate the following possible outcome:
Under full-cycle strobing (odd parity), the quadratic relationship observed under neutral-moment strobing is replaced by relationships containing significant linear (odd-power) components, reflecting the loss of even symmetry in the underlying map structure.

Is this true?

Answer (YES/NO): YES